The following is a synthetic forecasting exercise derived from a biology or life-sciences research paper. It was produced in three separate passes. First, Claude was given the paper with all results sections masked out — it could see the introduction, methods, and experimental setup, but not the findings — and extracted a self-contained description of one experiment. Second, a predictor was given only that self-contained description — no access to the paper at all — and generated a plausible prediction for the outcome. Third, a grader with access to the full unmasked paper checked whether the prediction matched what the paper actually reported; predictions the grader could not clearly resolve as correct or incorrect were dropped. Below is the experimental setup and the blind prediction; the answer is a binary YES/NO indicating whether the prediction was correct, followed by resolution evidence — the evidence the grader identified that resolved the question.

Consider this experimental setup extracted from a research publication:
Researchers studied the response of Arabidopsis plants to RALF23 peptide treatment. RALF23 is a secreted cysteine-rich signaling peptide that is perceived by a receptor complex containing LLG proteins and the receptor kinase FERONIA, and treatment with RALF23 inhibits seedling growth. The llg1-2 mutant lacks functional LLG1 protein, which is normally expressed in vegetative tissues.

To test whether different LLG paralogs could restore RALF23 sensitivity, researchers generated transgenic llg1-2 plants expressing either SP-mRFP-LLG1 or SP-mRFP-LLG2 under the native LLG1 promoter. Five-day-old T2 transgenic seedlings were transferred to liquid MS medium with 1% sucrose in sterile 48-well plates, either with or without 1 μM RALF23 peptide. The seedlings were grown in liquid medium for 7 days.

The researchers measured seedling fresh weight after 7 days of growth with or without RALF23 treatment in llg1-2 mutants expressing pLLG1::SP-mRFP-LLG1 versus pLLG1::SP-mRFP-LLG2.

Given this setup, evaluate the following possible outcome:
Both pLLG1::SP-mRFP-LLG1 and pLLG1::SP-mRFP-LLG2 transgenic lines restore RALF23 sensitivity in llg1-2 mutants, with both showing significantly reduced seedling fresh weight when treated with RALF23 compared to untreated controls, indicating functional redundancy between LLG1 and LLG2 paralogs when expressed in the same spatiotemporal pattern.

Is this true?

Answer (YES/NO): YES